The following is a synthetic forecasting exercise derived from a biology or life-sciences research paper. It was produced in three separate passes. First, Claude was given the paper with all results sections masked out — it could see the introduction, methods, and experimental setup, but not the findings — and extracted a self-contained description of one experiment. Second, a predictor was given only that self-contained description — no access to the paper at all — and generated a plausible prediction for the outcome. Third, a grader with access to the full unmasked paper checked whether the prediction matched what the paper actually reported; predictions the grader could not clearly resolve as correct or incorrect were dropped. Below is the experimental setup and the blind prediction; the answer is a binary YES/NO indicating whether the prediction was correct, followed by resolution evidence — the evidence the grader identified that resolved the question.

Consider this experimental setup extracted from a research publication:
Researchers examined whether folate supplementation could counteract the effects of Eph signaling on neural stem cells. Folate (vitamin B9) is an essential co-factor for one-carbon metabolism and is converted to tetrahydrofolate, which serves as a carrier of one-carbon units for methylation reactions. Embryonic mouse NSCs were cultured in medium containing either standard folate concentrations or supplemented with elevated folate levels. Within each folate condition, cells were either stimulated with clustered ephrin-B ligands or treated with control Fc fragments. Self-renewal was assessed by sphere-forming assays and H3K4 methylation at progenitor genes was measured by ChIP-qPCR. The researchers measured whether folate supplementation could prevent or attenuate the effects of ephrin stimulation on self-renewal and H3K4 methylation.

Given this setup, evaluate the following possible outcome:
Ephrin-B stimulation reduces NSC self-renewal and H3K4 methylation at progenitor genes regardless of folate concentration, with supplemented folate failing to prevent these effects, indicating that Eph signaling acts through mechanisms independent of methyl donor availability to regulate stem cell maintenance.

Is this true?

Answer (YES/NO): NO